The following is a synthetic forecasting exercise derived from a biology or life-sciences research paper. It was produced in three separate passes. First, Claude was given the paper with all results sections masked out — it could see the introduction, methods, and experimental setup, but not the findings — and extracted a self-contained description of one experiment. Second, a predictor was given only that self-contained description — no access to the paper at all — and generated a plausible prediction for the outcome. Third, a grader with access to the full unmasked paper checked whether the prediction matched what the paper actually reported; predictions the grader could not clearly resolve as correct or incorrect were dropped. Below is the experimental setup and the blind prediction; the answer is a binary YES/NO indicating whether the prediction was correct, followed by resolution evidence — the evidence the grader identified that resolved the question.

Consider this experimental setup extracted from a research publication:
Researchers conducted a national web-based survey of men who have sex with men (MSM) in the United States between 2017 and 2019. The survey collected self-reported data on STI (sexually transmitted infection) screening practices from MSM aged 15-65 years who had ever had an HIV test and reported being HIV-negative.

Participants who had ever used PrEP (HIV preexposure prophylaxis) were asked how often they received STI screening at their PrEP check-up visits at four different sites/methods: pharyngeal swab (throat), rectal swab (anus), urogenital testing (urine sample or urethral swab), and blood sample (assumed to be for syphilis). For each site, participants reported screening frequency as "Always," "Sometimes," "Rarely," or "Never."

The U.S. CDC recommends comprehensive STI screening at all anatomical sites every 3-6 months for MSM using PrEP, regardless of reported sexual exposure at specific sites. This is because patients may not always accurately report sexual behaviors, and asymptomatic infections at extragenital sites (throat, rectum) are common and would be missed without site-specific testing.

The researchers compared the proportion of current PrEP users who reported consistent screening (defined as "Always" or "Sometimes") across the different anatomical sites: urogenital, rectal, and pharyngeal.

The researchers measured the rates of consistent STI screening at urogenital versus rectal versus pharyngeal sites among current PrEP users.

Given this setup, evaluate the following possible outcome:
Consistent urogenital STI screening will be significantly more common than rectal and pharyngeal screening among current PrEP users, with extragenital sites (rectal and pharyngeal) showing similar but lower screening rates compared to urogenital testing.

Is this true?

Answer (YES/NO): YES